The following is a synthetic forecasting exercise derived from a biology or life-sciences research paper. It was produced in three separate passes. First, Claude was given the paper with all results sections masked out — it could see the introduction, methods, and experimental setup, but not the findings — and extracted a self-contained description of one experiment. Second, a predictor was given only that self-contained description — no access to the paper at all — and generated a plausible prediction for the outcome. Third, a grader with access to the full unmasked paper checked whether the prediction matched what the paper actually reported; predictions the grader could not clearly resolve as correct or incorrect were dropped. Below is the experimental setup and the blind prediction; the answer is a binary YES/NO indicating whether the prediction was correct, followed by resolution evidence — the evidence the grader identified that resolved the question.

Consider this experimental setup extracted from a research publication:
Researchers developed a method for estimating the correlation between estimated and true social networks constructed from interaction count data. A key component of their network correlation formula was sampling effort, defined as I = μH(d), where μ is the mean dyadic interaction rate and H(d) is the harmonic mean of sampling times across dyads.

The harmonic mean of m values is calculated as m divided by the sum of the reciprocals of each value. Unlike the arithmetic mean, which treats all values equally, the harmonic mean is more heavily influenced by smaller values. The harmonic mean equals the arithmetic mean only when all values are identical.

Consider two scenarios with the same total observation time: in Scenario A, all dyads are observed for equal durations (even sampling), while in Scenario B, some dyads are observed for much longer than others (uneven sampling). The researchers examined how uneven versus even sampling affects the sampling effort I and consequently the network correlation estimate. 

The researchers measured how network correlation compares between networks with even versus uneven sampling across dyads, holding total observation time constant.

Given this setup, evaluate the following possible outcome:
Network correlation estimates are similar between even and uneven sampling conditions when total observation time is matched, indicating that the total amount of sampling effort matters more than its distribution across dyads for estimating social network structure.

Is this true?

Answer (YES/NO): NO